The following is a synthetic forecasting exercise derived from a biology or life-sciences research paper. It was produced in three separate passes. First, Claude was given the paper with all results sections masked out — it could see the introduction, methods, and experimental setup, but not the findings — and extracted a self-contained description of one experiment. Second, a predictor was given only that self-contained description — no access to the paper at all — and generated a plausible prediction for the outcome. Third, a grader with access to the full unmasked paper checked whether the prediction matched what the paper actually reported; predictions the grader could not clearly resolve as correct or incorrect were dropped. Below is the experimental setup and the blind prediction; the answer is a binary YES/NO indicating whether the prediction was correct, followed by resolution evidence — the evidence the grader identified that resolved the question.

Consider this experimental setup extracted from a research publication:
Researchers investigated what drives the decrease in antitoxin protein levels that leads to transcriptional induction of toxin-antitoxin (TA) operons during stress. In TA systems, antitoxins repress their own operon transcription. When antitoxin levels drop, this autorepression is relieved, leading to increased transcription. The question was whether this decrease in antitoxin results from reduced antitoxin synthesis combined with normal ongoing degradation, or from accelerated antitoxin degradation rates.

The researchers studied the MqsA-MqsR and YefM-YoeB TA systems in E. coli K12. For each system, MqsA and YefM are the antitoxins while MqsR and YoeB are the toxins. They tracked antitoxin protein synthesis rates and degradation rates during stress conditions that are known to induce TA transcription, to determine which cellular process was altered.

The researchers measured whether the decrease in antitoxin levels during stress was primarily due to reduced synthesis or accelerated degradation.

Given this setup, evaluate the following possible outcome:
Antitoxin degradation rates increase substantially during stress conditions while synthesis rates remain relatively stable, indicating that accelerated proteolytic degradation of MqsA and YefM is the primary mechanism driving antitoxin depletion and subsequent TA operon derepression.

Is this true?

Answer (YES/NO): NO